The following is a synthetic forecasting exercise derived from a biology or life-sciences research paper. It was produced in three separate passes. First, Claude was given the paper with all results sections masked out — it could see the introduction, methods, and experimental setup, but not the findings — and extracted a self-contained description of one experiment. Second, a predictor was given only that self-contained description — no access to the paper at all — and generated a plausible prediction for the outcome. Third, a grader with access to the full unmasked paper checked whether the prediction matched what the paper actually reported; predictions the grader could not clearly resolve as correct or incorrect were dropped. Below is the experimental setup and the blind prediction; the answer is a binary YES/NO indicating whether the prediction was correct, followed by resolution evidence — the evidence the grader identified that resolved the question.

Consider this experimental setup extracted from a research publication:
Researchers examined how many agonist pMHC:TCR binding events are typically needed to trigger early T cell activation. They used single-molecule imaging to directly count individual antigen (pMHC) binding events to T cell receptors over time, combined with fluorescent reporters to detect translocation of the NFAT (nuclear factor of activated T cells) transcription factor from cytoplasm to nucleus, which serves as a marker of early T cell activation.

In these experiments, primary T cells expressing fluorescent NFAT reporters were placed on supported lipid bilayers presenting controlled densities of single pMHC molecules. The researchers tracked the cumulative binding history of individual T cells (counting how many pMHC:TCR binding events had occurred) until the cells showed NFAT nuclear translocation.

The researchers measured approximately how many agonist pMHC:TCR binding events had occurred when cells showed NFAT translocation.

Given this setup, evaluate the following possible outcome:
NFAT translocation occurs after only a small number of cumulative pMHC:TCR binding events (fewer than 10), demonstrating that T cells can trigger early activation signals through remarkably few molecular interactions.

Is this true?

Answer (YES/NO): NO